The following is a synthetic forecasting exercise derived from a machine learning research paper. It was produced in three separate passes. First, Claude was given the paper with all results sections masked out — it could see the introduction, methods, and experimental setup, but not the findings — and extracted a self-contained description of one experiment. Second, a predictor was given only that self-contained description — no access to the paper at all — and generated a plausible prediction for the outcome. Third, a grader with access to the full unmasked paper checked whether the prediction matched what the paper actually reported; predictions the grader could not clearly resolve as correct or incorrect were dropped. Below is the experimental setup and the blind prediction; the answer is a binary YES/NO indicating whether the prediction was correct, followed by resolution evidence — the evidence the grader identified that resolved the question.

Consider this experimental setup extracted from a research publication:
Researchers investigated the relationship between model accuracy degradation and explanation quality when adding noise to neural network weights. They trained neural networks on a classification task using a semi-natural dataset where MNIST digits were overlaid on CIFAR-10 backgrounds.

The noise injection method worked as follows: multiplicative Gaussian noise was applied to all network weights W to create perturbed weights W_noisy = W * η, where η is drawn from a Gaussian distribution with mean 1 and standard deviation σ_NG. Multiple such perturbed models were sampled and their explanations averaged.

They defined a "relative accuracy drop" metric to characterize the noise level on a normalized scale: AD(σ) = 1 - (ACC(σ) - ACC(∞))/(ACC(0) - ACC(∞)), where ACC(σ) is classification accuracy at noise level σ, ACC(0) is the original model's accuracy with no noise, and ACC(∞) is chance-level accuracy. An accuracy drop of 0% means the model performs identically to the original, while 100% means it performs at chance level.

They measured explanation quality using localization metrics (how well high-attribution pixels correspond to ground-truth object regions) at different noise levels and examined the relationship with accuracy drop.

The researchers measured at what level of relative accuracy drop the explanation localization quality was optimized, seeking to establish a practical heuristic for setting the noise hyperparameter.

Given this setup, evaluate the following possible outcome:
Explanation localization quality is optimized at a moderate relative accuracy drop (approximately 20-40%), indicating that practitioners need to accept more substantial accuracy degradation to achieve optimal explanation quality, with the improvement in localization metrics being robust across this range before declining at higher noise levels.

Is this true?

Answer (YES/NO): NO